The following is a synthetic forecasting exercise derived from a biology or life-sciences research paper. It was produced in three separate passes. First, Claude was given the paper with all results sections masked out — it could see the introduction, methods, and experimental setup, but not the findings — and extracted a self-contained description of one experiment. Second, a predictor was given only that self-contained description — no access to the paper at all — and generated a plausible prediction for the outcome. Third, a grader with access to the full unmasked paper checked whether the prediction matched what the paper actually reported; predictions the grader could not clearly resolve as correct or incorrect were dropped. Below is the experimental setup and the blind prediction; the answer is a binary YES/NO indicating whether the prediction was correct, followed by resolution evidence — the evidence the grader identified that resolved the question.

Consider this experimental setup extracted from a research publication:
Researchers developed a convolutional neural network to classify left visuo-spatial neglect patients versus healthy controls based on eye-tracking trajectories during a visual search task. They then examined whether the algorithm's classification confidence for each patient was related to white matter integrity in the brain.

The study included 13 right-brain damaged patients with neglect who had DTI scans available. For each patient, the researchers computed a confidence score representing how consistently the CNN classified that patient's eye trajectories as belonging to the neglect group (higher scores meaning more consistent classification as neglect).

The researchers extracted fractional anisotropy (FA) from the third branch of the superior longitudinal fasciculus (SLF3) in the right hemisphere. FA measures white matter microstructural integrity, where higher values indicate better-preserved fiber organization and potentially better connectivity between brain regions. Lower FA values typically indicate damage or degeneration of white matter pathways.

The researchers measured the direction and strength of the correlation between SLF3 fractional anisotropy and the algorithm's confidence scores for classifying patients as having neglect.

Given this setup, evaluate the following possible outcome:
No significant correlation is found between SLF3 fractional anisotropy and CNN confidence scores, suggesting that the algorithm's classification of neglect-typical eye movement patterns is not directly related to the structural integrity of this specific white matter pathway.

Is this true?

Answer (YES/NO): NO